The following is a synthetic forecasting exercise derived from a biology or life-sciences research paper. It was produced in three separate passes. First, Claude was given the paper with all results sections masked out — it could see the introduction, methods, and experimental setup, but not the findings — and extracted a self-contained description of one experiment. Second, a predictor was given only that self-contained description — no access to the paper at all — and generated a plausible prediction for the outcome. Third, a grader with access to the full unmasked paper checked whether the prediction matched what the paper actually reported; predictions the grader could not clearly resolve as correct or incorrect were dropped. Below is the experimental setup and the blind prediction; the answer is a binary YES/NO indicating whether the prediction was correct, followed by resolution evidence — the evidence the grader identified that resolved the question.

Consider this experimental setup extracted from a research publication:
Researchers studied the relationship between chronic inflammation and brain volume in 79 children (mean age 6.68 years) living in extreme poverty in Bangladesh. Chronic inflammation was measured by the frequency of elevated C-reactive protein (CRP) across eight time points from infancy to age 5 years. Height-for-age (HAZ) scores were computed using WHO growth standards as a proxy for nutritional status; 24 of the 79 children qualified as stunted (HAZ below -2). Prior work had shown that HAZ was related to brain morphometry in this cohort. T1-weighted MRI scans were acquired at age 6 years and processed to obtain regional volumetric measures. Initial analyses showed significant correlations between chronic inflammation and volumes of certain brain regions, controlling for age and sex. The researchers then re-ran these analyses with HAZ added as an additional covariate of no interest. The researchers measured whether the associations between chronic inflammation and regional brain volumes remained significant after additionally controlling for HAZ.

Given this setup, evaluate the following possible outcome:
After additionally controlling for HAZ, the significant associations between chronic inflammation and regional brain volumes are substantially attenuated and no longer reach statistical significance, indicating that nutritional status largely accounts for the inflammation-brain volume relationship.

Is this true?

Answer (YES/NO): NO